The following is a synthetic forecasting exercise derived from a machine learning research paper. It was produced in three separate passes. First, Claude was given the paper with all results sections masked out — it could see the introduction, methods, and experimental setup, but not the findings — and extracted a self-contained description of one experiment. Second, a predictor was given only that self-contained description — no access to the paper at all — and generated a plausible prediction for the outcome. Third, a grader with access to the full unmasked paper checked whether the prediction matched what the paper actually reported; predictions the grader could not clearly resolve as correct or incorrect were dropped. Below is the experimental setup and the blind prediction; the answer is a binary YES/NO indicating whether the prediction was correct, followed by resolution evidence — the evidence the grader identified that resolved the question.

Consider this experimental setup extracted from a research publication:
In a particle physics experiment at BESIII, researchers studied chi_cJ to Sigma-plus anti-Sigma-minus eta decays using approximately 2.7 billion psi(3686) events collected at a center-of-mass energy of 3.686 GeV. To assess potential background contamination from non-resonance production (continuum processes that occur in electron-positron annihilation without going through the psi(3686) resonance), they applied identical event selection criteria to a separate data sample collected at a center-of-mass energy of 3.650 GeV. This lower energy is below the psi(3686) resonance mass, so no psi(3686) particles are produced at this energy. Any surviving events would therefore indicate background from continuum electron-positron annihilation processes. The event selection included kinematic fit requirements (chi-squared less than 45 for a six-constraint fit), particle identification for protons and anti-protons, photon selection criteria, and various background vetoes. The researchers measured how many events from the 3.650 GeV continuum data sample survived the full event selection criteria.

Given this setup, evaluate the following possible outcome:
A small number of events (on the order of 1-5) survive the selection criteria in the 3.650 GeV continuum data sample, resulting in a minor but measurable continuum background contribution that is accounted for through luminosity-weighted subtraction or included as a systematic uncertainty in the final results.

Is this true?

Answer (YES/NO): NO